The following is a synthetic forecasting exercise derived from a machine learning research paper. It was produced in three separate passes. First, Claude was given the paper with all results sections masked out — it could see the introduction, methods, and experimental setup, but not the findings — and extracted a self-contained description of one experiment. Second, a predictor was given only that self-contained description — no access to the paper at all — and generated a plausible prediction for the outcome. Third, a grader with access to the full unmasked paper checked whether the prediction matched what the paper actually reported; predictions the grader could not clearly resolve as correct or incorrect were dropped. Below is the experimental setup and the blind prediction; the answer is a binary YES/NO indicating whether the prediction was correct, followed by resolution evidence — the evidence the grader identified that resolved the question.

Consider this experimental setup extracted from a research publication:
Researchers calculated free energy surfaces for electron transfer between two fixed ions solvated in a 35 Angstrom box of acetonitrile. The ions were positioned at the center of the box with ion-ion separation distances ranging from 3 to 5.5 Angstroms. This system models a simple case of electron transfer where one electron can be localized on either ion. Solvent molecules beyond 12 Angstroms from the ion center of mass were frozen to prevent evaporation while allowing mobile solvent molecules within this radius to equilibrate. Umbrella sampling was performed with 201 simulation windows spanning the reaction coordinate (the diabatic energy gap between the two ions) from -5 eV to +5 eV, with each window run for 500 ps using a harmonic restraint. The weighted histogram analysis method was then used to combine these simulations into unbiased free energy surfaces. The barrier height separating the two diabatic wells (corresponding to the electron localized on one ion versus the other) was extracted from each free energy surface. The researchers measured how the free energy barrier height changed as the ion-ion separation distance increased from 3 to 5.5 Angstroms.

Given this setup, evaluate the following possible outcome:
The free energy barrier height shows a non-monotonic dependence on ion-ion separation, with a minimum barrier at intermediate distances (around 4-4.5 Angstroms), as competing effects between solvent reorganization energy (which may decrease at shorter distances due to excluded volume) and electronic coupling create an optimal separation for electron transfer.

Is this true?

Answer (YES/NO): NO